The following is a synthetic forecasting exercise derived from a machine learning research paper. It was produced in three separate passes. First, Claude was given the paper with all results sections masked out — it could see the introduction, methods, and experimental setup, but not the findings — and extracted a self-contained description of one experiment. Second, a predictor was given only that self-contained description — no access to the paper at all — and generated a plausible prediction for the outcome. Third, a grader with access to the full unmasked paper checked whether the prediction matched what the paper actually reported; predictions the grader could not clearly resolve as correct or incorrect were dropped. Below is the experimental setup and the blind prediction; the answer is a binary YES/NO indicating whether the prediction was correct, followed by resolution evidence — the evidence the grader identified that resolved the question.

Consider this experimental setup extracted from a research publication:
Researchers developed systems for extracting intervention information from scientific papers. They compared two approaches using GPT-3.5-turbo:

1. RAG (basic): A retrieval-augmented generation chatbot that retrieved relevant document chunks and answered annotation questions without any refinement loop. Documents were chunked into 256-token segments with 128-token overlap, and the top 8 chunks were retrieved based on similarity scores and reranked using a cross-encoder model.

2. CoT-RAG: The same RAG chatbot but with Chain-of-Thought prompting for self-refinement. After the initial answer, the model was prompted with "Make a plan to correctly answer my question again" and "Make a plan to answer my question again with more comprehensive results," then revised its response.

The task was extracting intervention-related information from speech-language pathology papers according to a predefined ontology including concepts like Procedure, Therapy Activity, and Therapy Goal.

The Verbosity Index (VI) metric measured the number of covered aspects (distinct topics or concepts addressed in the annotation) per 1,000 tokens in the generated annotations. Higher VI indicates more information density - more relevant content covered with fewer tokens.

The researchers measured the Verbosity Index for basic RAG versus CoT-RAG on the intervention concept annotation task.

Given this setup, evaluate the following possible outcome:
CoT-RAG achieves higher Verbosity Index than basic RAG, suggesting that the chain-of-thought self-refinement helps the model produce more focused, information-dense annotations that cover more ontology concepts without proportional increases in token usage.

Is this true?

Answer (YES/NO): YES